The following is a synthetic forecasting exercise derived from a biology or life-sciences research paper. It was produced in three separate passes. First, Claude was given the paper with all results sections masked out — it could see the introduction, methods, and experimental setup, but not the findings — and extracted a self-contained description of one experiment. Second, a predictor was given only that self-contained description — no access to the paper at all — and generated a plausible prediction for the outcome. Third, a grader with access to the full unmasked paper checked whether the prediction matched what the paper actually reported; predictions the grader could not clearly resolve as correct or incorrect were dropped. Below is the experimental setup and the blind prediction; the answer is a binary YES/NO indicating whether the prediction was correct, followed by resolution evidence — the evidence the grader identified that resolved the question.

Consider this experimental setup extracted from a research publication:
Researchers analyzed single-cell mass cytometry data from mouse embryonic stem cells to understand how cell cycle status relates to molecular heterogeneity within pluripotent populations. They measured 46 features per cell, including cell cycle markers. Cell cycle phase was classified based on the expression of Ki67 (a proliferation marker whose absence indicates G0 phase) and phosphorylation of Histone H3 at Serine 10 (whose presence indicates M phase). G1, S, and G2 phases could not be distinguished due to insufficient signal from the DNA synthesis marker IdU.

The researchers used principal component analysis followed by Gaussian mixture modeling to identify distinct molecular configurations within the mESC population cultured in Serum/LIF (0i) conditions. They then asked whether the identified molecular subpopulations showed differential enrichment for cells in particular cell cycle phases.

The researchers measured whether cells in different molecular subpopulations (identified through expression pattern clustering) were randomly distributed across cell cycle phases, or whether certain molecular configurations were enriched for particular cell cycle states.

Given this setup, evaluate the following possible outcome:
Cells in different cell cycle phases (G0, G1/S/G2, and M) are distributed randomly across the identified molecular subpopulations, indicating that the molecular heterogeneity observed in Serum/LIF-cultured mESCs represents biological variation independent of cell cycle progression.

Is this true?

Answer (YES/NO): NO